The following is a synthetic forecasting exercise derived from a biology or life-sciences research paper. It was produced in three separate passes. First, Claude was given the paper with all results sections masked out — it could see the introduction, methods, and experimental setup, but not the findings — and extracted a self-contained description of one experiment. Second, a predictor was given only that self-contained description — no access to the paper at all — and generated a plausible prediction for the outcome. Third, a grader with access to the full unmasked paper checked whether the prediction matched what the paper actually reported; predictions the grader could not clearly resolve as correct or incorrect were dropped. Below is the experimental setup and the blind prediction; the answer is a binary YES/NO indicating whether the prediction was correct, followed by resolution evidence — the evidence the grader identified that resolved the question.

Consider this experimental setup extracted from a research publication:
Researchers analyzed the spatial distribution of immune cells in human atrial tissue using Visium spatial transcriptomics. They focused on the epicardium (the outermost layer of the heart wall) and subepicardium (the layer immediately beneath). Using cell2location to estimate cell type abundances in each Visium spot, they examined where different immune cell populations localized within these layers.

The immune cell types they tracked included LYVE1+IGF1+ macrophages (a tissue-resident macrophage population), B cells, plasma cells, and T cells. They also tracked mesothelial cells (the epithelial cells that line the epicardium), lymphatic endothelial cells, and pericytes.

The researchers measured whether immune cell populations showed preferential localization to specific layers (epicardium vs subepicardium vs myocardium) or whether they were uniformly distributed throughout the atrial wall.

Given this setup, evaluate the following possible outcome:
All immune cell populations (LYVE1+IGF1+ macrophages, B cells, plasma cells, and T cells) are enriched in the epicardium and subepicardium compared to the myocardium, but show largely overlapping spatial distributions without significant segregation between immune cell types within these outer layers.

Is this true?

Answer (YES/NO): NO